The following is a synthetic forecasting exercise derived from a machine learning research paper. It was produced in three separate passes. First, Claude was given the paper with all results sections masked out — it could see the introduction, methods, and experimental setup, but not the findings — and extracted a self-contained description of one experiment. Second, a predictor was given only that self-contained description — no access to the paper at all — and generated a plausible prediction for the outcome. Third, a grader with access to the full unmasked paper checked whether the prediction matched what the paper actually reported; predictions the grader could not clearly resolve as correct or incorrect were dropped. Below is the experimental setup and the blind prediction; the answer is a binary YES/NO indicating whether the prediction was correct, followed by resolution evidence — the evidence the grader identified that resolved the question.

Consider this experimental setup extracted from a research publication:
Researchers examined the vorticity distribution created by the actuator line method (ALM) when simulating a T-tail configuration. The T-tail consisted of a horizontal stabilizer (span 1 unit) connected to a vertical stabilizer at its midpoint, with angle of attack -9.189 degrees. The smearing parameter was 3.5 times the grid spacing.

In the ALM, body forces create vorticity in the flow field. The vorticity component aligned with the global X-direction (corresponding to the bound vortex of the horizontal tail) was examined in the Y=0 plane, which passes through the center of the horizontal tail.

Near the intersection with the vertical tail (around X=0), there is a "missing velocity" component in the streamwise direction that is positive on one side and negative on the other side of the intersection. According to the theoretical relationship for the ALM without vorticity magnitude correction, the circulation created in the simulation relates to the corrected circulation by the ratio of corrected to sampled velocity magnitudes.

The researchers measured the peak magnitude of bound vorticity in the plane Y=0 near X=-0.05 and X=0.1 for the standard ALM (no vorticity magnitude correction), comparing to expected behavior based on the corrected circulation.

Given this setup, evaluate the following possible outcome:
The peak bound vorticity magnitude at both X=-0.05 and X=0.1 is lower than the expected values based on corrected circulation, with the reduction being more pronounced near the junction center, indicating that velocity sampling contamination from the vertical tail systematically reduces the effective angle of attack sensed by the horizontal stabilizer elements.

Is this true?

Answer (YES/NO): NO